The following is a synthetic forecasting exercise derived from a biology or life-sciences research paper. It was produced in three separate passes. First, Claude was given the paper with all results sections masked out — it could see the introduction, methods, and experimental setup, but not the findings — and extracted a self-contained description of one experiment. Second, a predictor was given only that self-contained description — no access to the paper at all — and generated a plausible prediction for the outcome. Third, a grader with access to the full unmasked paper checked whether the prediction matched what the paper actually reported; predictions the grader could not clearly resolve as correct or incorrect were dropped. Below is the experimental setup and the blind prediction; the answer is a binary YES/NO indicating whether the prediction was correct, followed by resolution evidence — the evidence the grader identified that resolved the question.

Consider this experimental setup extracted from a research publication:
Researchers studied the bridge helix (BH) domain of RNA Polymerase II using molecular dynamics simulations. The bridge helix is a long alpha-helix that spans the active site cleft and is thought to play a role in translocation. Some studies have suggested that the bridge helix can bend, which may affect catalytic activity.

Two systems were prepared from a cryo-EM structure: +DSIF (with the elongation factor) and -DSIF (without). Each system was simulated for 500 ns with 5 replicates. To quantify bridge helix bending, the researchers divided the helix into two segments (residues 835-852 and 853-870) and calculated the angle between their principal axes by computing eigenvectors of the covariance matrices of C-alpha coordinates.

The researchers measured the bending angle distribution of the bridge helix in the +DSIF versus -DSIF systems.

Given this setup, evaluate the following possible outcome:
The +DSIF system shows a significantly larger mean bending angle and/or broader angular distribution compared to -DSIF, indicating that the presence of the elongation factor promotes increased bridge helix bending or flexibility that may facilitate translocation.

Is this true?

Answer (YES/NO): NO